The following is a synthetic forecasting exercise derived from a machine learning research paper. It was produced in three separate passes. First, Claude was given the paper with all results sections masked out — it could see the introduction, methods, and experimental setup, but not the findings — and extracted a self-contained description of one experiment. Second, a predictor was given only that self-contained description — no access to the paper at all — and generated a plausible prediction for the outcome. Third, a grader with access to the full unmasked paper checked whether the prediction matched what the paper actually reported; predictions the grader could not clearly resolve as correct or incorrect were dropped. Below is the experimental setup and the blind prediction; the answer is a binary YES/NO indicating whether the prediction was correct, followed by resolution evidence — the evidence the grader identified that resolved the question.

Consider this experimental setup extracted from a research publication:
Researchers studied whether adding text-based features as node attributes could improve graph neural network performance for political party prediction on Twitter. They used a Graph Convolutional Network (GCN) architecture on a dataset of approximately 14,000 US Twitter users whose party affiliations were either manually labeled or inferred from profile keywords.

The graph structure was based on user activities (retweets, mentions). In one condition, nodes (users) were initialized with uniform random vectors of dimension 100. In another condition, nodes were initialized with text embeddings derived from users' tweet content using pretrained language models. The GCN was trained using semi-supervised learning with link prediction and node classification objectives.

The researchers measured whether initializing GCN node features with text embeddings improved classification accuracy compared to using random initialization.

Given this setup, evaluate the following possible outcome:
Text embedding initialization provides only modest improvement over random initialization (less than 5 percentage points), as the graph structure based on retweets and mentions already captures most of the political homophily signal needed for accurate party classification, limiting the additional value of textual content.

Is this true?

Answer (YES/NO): NO